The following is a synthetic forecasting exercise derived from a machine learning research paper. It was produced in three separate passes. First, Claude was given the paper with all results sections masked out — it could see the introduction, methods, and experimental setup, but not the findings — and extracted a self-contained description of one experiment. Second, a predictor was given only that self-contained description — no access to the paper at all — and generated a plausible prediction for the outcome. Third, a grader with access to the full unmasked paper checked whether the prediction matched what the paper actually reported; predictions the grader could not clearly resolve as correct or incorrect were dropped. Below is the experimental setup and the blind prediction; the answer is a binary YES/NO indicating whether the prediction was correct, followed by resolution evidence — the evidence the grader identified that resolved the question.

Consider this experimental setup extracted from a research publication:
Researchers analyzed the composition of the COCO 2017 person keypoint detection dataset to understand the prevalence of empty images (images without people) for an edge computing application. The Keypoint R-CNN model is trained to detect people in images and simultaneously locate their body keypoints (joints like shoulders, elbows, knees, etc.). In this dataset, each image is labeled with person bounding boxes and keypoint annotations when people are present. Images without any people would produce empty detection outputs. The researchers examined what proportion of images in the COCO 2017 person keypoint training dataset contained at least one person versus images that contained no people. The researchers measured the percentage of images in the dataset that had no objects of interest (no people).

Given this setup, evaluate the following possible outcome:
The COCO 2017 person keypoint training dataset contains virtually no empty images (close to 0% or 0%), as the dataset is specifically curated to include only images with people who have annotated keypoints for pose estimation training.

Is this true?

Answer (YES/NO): NO